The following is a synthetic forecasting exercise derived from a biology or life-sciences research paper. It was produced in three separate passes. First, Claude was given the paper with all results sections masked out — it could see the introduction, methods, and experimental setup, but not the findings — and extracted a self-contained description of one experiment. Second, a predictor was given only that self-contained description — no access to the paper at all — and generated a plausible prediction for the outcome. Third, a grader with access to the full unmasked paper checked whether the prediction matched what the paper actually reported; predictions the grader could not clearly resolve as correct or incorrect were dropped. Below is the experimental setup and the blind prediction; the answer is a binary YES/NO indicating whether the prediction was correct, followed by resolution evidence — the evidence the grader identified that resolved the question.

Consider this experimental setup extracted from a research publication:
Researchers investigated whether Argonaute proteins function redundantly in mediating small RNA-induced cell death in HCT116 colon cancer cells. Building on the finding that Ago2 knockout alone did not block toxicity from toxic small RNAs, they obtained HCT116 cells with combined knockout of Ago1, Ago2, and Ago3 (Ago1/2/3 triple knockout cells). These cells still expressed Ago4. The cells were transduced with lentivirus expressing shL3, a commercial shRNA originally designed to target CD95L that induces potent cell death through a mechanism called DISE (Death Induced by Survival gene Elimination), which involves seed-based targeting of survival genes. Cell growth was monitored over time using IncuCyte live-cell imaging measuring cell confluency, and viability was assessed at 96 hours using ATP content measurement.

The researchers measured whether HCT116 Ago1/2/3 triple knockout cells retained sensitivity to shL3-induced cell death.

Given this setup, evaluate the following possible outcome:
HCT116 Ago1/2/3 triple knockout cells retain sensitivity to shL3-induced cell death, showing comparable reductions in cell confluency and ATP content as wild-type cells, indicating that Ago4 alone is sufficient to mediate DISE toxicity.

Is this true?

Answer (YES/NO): NO